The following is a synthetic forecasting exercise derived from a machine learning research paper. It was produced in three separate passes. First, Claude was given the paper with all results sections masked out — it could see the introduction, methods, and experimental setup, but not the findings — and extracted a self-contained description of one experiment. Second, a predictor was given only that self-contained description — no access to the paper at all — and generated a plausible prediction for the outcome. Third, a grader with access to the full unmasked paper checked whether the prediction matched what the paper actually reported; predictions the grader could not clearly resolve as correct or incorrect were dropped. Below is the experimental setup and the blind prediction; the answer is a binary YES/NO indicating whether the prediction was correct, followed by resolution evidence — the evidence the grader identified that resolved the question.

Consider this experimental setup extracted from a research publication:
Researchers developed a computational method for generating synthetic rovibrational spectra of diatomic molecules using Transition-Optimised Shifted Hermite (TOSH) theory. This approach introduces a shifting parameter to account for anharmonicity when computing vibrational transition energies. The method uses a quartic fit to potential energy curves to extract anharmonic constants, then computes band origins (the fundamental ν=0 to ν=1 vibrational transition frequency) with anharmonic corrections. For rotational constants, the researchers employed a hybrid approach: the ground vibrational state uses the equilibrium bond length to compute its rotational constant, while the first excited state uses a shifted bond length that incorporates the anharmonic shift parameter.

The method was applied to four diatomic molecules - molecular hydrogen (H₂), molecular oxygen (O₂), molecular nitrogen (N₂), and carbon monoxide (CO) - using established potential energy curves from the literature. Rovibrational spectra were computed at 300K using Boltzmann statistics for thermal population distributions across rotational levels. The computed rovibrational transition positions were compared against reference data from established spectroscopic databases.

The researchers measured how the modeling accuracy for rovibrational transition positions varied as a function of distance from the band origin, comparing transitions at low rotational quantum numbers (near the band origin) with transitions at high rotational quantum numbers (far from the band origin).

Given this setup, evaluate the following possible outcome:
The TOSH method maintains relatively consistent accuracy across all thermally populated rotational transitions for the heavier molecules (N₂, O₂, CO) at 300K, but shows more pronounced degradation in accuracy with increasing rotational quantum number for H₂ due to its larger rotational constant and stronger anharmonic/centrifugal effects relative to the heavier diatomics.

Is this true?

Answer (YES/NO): NO